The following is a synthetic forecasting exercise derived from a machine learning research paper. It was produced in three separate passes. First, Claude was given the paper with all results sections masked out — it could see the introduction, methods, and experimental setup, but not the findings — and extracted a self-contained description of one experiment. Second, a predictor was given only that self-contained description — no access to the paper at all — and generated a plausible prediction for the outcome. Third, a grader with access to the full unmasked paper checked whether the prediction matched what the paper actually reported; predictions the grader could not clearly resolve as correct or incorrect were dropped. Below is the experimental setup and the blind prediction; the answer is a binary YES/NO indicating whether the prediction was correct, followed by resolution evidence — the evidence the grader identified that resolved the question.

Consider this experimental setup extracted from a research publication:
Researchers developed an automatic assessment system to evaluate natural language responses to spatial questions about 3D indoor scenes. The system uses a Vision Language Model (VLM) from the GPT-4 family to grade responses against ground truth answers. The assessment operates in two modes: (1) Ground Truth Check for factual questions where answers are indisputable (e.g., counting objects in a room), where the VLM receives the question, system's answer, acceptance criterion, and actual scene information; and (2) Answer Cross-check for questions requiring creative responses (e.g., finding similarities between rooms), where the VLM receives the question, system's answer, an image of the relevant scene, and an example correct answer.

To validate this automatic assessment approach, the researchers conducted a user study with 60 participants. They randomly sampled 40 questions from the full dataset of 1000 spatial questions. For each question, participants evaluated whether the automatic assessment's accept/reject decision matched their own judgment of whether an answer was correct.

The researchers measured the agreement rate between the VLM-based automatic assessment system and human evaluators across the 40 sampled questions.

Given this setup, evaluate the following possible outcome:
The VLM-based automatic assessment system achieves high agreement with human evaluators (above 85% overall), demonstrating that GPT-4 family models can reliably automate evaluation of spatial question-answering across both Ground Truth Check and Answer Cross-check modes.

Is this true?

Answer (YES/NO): YES